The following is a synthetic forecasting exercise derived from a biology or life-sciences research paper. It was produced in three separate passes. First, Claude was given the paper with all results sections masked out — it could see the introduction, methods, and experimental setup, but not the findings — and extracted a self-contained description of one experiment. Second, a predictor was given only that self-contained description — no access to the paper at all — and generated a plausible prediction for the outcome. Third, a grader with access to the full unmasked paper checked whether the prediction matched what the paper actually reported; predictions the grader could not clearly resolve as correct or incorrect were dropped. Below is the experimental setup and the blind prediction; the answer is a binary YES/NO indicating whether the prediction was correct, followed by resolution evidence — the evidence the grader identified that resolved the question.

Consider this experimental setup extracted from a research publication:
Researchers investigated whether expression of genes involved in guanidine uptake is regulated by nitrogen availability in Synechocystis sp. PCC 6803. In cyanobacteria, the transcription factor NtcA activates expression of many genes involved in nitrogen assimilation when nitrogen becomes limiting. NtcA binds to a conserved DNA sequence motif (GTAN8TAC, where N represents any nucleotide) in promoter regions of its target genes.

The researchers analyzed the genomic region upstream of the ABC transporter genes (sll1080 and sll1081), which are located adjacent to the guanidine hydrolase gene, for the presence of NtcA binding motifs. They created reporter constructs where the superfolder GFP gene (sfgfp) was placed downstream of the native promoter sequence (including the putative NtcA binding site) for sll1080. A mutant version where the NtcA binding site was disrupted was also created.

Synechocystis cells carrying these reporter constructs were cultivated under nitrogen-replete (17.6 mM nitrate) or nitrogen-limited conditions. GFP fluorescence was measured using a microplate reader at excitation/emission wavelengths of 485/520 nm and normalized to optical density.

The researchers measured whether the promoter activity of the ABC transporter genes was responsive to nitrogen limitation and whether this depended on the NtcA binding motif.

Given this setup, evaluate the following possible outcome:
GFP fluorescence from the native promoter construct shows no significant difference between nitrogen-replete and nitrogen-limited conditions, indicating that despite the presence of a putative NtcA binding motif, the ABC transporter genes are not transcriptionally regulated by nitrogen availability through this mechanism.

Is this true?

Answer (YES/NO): NO